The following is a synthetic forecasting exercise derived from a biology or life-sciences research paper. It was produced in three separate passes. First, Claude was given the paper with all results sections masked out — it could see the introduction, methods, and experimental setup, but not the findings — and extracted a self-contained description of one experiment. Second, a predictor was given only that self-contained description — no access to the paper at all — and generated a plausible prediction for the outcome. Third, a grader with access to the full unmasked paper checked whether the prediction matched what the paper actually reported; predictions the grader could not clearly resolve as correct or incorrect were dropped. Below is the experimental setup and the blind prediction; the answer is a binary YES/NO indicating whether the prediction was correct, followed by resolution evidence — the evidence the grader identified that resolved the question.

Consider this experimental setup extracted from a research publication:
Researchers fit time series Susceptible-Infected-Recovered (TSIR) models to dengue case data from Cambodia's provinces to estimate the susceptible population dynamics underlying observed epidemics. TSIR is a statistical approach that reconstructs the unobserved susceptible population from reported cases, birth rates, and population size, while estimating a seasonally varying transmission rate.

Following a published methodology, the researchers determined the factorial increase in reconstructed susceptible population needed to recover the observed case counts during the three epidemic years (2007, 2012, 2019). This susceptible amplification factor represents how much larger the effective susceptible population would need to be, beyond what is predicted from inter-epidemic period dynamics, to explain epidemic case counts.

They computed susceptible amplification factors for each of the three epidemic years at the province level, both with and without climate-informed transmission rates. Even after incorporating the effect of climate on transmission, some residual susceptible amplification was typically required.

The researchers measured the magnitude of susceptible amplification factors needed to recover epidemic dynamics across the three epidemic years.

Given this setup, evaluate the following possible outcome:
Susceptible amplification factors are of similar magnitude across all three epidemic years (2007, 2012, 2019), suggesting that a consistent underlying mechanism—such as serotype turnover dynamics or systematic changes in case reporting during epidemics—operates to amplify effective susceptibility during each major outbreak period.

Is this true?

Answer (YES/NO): NO